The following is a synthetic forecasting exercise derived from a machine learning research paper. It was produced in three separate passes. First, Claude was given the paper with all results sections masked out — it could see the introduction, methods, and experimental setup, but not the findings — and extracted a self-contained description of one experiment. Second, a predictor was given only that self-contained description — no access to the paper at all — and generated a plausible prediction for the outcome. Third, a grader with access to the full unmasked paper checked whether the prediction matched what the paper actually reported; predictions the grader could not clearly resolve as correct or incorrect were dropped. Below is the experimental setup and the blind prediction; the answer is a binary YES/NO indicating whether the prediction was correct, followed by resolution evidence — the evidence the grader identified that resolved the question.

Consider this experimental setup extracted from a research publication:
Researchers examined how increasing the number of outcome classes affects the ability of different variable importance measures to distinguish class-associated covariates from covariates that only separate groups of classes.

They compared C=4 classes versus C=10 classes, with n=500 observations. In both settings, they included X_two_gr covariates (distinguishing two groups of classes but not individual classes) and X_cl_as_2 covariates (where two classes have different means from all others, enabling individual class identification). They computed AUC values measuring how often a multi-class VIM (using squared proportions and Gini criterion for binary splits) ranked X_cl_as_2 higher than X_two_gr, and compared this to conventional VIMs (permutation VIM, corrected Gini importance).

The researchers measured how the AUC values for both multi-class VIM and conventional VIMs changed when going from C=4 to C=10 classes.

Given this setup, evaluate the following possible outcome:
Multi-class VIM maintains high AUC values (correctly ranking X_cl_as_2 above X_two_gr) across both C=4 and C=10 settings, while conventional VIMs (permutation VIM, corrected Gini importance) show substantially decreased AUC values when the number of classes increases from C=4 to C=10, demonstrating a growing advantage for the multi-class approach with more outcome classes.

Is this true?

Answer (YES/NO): YES